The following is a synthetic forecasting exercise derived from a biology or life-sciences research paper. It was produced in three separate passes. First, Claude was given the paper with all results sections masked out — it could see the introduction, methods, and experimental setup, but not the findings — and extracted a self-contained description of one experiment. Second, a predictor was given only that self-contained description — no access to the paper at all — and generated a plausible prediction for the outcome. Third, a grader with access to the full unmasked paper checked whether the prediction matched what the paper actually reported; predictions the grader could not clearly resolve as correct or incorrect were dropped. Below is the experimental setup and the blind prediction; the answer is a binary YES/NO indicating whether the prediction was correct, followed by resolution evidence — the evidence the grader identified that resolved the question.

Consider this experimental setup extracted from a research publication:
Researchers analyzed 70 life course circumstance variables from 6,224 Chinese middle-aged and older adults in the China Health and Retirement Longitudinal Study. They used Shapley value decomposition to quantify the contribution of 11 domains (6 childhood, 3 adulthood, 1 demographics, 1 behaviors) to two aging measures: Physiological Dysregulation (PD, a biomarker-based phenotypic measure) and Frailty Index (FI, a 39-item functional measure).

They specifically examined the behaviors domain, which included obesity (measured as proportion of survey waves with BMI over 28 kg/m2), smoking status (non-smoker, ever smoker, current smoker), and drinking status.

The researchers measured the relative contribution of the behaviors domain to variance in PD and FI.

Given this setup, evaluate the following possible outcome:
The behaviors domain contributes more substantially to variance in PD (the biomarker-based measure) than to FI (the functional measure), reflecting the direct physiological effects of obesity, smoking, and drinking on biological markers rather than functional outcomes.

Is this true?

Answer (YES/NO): NO